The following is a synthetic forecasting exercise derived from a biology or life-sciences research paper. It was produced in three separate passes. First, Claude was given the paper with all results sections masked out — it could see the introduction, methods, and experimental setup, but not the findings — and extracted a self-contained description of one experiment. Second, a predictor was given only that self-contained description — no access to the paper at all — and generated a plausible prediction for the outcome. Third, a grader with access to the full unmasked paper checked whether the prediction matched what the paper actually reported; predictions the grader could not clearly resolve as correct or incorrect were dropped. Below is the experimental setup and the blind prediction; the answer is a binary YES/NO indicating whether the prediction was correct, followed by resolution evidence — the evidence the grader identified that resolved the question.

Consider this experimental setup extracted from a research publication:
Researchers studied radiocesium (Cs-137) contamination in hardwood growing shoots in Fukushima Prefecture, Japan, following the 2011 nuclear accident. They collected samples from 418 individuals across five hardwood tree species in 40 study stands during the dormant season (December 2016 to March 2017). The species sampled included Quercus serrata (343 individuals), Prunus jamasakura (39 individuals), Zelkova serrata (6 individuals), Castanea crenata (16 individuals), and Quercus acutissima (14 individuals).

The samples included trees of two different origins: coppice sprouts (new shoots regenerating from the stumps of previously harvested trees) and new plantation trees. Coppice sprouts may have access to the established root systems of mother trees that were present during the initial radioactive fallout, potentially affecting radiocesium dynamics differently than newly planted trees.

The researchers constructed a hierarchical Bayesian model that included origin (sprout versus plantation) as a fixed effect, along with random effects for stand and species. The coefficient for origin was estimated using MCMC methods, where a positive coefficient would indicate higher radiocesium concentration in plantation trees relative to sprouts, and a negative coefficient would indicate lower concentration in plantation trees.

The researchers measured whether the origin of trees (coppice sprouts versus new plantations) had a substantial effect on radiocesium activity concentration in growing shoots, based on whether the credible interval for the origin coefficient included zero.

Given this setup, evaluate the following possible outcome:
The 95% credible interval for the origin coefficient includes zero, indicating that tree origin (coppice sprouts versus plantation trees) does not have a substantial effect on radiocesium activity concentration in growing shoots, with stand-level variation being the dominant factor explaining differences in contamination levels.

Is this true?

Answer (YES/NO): NO